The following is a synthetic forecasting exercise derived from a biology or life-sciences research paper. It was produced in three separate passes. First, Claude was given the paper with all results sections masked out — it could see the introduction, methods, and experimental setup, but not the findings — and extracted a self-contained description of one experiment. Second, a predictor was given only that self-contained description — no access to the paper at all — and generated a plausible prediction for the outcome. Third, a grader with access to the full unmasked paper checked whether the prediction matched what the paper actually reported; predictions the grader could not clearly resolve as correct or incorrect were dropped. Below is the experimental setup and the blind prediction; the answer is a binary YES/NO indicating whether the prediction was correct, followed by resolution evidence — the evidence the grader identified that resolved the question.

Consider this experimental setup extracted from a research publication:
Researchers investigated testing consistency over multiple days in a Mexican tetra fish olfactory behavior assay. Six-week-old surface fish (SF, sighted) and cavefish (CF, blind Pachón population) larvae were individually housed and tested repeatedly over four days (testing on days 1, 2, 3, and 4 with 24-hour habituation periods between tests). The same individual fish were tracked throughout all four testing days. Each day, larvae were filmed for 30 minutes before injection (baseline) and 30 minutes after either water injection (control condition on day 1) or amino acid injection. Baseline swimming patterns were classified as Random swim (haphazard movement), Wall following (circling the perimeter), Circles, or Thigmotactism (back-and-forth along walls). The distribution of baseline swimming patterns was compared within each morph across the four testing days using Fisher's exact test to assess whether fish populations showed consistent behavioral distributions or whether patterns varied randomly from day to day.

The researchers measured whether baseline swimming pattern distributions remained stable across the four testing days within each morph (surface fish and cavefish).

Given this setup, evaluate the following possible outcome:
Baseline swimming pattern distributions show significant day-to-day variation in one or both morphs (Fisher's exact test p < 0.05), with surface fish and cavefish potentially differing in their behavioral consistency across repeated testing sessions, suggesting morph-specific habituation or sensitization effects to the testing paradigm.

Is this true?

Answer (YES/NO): NO